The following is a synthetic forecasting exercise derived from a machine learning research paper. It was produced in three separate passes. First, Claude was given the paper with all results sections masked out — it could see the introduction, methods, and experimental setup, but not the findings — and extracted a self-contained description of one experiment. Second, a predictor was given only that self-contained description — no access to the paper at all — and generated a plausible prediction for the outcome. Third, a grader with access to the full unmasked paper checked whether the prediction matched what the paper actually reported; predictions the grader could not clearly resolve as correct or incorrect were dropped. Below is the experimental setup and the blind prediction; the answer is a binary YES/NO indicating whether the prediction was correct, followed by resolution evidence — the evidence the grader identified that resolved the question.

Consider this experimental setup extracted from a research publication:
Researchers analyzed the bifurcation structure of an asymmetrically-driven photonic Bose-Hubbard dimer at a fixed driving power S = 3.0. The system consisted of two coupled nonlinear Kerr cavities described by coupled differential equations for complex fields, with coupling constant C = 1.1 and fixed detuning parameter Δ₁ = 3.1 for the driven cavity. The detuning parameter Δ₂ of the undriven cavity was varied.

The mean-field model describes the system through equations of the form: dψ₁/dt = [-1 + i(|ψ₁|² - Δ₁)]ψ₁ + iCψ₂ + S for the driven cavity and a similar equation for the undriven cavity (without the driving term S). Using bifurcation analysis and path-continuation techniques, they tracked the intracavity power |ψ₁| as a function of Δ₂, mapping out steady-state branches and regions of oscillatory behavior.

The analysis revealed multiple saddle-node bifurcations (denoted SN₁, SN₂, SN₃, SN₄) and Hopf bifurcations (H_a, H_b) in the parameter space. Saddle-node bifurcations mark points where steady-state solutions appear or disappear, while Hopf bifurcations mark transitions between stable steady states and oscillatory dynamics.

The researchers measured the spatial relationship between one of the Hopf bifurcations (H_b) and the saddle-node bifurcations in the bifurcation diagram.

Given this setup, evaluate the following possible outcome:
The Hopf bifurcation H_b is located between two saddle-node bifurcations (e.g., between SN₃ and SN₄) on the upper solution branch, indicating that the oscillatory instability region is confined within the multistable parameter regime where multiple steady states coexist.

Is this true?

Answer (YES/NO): NO